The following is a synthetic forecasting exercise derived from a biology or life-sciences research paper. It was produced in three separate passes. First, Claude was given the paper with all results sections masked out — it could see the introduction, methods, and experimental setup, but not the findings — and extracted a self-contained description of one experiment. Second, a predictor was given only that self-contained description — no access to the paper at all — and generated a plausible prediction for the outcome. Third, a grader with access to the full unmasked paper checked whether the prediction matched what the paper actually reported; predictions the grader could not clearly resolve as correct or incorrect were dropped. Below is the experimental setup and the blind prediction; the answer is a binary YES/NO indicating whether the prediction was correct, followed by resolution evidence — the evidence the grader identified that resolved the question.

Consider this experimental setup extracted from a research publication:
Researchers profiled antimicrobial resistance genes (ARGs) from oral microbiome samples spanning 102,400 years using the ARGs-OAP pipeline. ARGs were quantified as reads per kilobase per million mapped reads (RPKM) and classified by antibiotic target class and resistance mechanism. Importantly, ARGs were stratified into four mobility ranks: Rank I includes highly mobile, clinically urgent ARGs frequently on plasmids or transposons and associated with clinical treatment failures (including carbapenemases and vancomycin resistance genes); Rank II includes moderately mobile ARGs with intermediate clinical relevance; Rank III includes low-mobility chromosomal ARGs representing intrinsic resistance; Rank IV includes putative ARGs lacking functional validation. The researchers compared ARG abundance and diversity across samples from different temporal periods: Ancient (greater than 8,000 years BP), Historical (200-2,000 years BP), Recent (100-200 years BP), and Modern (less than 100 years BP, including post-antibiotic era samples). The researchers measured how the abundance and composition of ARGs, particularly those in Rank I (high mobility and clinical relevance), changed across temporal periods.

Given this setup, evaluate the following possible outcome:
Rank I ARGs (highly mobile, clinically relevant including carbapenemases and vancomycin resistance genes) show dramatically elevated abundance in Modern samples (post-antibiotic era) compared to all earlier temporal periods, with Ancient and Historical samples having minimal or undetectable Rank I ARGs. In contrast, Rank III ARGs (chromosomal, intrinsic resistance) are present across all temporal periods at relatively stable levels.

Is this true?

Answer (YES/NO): NO